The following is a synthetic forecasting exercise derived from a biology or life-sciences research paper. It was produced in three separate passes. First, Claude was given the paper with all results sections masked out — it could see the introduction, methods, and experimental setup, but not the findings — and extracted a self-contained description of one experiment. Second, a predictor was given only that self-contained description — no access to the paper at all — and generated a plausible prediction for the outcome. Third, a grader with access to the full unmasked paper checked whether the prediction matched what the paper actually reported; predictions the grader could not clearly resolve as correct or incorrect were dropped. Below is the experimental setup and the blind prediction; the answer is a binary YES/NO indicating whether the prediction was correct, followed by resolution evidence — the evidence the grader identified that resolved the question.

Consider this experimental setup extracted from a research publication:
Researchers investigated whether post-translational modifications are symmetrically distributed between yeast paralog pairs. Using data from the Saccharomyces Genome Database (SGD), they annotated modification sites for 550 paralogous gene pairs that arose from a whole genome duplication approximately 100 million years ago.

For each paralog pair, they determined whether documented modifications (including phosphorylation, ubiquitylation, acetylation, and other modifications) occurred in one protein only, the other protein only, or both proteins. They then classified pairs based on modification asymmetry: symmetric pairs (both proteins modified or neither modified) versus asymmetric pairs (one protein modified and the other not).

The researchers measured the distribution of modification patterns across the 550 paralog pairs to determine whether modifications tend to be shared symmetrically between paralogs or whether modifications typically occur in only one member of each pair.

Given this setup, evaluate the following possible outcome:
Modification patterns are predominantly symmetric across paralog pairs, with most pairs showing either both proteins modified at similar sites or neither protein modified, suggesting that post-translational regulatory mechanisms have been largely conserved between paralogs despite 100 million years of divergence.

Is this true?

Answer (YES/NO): NO